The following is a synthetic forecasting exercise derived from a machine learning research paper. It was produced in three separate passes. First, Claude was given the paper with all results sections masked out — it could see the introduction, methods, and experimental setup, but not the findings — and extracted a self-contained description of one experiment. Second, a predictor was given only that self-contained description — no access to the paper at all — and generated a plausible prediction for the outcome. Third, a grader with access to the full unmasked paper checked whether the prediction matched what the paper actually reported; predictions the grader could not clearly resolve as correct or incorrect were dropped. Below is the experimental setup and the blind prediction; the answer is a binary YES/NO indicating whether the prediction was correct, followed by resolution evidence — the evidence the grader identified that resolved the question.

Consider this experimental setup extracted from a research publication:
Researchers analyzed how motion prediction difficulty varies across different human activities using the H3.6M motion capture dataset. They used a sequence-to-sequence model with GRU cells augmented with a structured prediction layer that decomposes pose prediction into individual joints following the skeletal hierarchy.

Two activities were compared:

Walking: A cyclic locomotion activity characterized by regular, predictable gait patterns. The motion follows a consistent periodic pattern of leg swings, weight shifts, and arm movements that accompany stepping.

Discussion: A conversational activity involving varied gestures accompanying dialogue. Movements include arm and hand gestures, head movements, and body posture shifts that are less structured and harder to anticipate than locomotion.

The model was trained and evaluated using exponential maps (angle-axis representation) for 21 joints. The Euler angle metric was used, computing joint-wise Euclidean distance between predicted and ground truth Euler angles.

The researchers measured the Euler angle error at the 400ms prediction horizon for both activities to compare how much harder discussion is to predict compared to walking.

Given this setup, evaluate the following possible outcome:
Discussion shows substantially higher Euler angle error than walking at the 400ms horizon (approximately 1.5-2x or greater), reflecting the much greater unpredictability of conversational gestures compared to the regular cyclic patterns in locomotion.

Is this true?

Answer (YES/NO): NO